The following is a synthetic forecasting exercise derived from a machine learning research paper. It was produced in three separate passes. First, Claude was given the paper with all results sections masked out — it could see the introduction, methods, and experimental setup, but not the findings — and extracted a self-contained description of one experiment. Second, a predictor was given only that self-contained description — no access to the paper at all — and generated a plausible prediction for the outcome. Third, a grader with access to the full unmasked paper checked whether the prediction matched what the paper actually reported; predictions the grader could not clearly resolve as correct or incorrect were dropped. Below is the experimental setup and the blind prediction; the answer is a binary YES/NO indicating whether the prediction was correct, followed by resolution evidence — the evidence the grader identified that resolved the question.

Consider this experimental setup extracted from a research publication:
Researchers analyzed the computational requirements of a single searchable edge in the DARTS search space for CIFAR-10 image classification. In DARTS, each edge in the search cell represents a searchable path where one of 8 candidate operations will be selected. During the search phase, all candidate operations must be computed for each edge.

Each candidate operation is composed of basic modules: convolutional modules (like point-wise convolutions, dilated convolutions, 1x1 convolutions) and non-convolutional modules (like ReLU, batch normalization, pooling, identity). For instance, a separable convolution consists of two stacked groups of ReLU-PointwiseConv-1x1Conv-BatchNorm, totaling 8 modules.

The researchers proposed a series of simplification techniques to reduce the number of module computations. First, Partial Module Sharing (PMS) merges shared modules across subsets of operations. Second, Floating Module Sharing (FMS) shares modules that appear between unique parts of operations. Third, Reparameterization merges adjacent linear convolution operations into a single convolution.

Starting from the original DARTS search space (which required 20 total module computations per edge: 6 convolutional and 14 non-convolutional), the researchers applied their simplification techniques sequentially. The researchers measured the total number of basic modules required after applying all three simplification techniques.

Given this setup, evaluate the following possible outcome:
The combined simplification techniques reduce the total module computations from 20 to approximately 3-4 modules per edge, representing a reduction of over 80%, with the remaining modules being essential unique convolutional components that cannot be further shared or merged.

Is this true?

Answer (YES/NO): NO